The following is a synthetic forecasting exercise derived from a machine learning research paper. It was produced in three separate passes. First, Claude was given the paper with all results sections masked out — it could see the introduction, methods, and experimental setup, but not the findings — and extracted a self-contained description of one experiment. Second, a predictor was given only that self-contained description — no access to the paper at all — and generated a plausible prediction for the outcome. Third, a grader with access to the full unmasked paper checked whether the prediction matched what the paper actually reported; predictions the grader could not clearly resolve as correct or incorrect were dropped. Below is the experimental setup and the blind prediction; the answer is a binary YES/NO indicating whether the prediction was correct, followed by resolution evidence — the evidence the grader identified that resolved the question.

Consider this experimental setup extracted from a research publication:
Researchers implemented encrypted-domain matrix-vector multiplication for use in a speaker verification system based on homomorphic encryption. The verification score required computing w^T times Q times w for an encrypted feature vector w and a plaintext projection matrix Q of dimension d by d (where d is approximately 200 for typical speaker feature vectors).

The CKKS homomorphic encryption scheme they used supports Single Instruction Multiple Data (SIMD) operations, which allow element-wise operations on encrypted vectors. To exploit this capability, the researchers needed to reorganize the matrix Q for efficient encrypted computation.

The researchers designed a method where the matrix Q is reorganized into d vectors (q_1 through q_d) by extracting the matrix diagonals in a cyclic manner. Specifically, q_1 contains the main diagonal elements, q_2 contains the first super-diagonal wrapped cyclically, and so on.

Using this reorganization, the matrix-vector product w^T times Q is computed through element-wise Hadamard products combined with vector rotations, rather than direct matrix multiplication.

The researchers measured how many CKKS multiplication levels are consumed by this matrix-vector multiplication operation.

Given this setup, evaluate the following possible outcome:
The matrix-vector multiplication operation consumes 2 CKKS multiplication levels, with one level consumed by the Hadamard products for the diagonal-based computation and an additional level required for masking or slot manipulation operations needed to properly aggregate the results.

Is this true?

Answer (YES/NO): NO